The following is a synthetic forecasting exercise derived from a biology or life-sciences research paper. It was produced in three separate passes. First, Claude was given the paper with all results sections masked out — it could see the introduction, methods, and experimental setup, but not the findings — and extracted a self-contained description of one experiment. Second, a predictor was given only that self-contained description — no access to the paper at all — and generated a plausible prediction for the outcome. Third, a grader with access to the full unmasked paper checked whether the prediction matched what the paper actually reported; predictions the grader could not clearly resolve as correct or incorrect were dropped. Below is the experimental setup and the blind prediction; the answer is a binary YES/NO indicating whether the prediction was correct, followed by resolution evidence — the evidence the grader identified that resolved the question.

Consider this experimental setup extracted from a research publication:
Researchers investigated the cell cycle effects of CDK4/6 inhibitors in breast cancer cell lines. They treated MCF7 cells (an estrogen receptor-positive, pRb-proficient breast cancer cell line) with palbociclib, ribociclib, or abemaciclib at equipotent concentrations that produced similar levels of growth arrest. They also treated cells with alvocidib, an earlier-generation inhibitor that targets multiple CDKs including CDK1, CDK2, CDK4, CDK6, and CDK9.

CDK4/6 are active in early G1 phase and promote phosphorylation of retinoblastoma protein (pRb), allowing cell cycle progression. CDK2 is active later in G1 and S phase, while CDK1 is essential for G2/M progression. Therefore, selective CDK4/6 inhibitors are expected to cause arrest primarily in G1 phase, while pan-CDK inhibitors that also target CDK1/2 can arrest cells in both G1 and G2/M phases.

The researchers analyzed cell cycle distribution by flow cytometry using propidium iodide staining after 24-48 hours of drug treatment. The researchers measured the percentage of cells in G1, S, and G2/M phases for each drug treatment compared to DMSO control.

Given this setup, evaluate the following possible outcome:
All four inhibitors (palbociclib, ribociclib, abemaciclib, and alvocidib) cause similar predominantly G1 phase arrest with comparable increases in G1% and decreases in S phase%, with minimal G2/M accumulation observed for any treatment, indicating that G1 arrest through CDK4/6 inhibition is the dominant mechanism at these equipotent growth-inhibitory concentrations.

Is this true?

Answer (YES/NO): NO